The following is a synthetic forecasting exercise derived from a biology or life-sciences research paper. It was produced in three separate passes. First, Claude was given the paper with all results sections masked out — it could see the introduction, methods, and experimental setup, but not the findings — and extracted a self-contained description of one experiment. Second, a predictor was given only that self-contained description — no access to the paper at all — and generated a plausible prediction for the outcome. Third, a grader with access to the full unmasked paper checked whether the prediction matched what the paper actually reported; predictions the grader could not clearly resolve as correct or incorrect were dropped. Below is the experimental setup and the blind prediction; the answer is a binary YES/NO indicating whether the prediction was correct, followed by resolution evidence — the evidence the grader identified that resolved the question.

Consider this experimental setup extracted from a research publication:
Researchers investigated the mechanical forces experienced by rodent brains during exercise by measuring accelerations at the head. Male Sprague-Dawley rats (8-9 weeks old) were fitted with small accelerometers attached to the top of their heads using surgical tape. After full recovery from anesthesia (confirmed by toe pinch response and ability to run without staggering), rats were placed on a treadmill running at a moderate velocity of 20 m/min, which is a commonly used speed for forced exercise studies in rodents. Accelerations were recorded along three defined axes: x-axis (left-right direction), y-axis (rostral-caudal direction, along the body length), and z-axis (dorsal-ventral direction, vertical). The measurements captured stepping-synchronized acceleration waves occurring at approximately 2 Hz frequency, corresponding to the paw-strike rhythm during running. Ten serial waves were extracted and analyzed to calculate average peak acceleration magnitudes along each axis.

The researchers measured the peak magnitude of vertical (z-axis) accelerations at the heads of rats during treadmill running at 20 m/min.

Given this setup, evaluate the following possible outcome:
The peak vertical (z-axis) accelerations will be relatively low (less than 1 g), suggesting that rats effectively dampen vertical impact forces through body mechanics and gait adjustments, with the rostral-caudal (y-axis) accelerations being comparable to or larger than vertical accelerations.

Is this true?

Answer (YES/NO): NO